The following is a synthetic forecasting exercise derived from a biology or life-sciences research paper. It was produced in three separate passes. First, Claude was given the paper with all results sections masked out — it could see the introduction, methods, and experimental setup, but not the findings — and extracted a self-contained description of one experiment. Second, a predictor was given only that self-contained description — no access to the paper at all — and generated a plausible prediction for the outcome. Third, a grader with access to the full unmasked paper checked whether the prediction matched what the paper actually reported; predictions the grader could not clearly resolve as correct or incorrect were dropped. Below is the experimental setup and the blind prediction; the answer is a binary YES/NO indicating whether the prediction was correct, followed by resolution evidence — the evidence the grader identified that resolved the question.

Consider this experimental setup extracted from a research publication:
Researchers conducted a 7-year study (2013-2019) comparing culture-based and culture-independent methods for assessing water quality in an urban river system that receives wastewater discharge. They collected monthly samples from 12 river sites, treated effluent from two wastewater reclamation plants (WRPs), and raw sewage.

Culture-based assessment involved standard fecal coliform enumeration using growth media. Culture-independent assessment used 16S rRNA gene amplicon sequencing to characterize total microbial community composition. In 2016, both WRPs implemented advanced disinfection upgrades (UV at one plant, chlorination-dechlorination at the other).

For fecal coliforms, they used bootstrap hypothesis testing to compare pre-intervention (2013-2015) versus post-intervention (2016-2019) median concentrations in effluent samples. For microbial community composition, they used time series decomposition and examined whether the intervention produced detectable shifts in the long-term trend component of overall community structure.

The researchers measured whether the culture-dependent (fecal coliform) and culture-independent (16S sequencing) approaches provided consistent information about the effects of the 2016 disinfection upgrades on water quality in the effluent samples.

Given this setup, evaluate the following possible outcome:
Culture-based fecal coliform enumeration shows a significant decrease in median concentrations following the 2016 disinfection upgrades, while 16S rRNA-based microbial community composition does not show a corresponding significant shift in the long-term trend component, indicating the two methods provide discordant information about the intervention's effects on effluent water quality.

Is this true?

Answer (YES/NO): YES